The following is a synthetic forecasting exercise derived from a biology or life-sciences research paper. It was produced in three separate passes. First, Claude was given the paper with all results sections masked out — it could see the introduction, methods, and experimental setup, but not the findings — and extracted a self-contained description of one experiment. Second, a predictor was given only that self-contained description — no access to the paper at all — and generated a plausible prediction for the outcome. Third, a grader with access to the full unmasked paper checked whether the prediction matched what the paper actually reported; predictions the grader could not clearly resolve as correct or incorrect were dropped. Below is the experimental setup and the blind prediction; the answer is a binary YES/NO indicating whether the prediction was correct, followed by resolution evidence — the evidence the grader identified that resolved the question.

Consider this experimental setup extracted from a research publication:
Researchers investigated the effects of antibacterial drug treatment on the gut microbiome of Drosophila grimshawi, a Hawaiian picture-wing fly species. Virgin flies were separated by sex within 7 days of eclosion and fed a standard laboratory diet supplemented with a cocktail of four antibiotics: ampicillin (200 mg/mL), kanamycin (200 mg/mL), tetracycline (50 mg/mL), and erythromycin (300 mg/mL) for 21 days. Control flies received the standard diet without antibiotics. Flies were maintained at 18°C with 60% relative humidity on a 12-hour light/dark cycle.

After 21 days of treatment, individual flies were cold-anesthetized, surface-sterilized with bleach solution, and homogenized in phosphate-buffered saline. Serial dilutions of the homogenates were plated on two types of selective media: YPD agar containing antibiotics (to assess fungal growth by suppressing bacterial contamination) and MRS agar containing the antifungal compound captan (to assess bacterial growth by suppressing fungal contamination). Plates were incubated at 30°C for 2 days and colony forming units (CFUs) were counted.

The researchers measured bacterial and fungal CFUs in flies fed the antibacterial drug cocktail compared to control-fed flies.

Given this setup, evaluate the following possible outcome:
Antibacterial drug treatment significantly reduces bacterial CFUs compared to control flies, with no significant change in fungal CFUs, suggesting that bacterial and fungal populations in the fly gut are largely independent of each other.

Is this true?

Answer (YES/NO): NO